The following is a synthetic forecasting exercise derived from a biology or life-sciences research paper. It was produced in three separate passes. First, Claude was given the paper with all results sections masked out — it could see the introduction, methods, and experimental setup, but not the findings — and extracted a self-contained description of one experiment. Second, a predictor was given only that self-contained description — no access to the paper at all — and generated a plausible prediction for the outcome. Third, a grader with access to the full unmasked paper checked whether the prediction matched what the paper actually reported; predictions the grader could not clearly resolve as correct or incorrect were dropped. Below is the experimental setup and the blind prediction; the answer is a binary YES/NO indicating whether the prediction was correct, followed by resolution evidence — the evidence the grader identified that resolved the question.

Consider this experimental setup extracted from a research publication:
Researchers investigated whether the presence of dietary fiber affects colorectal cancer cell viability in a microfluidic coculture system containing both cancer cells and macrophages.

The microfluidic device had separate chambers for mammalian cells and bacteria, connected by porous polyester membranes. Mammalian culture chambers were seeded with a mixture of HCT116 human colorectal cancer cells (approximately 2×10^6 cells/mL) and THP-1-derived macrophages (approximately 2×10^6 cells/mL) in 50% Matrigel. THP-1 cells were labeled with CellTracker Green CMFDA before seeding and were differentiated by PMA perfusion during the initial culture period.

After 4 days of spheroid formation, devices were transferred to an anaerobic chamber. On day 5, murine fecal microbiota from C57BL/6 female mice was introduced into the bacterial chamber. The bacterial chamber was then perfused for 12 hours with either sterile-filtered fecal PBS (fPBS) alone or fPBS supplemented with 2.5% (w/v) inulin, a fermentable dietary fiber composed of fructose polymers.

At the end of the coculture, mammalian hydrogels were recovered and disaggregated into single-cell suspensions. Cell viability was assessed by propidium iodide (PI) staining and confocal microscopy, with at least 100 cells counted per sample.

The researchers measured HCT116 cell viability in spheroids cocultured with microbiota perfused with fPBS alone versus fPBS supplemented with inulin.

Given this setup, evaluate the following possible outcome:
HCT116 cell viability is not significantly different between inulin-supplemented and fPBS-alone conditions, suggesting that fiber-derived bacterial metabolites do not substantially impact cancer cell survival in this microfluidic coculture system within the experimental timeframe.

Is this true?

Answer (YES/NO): NO